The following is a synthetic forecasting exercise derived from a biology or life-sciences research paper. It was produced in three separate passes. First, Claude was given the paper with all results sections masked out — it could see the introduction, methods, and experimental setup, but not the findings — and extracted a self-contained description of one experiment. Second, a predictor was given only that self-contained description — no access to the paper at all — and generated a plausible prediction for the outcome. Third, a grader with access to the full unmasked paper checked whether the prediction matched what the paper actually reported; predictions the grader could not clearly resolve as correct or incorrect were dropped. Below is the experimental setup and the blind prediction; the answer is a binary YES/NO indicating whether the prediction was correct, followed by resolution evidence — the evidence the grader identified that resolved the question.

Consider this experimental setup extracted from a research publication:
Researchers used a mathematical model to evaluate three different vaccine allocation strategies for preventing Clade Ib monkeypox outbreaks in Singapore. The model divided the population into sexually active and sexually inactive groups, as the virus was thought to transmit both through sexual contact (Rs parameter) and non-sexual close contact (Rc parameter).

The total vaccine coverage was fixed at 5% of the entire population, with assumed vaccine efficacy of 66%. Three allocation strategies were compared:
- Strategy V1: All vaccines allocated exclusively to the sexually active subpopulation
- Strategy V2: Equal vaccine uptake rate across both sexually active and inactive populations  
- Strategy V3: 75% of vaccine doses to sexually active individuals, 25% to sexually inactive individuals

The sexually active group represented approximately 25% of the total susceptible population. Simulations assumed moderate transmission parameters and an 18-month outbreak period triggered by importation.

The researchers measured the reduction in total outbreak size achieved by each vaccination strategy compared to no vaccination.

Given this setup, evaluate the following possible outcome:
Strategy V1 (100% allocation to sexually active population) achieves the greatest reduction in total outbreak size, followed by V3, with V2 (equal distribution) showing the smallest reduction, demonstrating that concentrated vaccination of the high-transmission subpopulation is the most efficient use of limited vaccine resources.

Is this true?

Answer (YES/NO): YES